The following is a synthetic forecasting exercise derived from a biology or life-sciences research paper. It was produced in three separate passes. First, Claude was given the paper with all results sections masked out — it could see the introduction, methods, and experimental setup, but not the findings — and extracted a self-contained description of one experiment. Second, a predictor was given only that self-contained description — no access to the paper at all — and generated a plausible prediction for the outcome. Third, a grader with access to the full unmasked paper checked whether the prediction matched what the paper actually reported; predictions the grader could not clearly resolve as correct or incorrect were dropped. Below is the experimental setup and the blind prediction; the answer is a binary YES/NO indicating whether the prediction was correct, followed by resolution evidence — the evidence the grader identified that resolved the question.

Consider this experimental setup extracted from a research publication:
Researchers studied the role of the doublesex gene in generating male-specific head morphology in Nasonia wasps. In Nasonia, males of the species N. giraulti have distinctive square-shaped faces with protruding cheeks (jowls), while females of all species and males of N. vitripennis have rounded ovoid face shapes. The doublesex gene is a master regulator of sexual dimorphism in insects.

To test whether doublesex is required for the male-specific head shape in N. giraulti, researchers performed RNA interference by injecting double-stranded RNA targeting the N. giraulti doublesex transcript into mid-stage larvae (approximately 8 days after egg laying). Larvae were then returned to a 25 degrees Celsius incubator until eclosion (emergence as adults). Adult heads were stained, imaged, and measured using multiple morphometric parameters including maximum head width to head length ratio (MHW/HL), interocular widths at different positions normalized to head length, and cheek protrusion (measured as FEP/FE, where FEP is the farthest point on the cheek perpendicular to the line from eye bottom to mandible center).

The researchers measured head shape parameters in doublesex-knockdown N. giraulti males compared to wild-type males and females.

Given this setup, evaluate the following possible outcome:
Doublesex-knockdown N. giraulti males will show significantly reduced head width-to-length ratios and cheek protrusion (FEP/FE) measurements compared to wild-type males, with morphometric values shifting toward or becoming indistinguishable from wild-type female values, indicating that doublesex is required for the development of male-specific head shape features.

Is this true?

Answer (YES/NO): NO